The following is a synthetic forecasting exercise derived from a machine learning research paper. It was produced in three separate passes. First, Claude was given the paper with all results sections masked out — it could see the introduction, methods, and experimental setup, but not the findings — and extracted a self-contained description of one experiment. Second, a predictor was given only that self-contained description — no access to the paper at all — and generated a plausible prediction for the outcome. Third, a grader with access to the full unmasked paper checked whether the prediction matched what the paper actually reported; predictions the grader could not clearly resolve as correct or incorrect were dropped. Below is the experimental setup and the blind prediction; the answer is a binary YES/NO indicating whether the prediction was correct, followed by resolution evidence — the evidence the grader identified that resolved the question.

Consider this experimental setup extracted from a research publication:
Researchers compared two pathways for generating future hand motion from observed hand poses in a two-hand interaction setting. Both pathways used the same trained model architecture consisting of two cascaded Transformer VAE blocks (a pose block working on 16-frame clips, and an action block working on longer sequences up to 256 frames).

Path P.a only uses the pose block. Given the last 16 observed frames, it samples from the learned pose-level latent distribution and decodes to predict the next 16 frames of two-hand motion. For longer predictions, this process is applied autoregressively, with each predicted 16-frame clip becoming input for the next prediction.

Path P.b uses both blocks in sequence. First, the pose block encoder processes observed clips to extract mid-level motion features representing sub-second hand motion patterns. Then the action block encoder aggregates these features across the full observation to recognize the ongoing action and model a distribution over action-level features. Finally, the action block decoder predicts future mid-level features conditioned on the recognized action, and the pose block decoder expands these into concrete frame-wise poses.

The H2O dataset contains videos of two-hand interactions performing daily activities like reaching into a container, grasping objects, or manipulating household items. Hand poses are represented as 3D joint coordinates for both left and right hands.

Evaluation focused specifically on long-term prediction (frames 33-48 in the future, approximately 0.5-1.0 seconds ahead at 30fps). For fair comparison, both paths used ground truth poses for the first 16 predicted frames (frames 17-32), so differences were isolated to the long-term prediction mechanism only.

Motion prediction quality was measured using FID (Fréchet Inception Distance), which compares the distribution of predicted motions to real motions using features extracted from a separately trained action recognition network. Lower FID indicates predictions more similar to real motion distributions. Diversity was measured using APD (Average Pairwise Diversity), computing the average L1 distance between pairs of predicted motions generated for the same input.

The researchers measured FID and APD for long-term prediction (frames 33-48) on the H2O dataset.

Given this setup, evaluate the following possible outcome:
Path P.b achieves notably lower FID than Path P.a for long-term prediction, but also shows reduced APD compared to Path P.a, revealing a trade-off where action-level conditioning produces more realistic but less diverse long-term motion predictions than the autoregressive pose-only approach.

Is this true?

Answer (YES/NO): YES